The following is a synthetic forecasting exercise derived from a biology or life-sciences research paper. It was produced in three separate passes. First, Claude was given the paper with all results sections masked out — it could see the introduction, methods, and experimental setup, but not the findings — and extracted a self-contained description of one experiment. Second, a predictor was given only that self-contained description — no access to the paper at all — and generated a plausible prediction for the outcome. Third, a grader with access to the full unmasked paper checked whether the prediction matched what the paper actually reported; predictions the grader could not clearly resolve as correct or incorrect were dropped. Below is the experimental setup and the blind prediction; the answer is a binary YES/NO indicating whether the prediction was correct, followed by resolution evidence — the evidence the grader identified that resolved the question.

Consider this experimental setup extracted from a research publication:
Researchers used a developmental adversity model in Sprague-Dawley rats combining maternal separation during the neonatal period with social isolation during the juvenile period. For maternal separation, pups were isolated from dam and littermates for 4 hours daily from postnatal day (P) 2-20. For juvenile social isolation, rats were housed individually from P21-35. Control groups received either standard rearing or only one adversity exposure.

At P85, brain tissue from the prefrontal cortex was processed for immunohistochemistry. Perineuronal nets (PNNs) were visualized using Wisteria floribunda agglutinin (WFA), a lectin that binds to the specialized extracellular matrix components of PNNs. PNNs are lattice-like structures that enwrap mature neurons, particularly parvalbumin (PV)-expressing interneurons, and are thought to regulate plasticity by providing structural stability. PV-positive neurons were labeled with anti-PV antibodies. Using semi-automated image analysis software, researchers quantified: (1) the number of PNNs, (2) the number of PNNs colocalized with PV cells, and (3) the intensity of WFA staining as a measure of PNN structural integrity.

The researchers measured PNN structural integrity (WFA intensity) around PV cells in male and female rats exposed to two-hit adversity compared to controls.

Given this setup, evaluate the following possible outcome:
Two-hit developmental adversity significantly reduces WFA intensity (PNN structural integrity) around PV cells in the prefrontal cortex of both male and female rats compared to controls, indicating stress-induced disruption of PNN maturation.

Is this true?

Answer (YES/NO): NO